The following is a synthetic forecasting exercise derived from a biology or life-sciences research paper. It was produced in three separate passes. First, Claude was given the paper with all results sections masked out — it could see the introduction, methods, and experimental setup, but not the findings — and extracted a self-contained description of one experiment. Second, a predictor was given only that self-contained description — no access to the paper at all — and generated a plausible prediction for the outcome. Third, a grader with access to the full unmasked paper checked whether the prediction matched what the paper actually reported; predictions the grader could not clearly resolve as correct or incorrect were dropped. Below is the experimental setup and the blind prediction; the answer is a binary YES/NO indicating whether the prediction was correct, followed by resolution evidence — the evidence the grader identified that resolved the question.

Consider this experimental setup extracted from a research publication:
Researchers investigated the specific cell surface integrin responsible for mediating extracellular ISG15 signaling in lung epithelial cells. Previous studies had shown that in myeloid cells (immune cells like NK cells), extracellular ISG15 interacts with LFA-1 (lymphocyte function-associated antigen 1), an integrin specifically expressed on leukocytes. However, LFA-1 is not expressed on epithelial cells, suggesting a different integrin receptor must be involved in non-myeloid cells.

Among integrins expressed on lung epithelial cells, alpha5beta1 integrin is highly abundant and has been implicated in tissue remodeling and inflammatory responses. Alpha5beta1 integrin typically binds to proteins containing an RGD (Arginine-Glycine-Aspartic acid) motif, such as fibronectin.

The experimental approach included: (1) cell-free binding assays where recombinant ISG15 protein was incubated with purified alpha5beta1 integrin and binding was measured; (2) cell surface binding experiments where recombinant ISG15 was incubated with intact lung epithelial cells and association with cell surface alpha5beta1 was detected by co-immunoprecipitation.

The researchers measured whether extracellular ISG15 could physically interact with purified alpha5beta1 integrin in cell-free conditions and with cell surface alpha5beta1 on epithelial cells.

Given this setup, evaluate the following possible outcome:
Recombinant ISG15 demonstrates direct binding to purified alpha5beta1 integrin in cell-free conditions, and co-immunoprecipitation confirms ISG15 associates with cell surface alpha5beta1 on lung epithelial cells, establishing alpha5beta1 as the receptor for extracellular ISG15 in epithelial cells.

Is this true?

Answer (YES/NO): YES